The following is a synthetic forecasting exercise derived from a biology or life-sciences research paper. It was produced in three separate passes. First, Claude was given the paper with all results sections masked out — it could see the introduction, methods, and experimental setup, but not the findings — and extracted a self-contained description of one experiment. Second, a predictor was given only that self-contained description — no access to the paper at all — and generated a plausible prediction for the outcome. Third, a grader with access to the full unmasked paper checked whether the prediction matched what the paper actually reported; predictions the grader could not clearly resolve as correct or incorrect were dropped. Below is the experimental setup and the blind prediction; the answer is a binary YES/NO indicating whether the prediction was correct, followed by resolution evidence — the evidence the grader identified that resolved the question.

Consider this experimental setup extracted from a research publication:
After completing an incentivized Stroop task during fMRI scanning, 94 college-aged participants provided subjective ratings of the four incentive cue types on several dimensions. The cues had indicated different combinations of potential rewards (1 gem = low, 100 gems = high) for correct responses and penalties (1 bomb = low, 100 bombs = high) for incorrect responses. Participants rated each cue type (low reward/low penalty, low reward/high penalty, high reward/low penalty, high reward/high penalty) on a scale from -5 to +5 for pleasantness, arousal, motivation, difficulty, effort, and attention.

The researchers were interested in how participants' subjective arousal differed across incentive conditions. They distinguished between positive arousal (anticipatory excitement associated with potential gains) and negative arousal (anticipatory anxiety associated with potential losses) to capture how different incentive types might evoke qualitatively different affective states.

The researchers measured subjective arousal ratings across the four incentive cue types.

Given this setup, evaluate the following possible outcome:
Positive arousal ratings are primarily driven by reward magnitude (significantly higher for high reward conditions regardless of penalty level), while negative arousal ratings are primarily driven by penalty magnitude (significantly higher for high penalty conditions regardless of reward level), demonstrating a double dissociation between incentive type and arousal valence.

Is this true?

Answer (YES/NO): YES